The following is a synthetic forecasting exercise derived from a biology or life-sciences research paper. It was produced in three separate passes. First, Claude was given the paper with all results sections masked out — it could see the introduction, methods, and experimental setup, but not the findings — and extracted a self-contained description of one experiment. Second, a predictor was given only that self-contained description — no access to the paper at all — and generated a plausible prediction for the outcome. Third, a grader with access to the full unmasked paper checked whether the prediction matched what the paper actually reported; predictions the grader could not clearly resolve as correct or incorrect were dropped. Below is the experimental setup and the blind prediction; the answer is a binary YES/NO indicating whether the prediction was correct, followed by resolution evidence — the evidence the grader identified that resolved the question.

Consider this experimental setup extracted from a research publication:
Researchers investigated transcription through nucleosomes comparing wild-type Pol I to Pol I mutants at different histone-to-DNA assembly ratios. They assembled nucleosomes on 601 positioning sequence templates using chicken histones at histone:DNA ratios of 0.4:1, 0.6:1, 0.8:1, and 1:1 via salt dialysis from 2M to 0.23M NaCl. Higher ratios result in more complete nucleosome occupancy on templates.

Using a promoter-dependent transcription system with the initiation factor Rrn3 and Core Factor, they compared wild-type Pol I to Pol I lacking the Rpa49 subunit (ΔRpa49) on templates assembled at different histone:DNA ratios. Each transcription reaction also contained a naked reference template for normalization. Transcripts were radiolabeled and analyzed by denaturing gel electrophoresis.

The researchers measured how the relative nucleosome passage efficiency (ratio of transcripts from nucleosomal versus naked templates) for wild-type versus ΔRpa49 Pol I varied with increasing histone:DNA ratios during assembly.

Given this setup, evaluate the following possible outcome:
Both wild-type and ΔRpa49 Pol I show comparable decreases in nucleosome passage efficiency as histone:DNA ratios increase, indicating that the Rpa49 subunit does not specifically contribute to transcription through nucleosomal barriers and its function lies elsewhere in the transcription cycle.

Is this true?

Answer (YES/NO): NO